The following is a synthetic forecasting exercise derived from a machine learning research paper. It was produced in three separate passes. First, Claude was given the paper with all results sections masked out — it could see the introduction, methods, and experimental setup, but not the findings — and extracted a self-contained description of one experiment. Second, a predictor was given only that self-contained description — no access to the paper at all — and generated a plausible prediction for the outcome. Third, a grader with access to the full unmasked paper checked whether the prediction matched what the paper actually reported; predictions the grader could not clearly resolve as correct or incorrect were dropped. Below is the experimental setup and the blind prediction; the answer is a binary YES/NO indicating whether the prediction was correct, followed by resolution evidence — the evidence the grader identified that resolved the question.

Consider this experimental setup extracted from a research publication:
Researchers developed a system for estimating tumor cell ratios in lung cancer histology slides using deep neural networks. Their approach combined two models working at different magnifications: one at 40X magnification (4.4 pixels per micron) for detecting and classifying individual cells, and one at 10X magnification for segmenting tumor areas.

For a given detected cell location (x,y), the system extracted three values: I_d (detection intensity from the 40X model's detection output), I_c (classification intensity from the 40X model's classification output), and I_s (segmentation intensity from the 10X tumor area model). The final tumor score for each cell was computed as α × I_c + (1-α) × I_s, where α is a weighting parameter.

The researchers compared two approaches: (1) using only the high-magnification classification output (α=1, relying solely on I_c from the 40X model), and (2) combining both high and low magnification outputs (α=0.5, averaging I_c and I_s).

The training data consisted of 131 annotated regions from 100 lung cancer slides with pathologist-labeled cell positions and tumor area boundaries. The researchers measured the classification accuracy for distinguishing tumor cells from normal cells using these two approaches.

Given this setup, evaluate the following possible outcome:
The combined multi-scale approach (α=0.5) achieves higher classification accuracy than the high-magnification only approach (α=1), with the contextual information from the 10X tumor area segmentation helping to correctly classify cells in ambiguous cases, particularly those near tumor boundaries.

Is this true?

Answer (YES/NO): YES